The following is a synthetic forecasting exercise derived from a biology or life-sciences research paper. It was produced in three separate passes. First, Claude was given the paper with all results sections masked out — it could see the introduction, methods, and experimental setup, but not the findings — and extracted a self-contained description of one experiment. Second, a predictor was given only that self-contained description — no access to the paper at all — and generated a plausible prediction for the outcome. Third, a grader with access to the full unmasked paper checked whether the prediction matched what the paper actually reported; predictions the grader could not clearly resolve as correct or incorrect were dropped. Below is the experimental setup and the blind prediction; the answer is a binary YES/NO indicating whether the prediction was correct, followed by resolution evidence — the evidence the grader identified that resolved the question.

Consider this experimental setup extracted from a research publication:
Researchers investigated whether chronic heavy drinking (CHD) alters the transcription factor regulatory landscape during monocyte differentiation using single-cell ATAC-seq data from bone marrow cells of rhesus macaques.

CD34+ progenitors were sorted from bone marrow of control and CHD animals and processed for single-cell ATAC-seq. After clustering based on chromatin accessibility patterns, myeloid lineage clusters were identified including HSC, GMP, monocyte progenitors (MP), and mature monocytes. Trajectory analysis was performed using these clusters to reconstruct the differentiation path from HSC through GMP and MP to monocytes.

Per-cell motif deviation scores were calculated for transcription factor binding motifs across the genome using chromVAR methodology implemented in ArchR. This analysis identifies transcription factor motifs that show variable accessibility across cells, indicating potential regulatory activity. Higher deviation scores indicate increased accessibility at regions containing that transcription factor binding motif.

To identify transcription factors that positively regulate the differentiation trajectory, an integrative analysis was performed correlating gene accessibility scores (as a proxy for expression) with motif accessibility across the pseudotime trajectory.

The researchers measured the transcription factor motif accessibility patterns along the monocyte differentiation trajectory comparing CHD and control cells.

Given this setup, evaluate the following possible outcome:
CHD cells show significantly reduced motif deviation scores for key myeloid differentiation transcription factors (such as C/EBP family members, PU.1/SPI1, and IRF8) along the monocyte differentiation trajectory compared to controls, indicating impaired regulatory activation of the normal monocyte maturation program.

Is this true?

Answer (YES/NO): NO